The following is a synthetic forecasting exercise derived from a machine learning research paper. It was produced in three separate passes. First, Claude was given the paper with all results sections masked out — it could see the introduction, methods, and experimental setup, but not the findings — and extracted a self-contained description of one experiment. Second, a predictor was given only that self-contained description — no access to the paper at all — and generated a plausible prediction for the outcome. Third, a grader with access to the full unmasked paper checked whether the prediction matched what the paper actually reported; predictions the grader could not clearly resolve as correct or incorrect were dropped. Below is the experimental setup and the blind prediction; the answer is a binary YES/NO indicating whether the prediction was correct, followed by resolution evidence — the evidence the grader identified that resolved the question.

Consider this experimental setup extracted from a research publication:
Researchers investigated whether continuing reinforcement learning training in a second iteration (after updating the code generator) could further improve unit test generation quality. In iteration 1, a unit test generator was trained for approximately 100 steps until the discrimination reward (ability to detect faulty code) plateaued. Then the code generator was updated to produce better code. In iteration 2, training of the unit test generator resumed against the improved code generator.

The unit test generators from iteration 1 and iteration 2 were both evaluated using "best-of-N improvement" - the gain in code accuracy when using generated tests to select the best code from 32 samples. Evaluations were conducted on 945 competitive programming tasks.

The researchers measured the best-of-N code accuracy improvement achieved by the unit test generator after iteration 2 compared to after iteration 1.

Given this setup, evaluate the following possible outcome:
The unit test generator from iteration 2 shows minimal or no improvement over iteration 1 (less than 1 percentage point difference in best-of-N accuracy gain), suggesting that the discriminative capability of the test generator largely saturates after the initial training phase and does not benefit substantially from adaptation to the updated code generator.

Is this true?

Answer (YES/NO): NO